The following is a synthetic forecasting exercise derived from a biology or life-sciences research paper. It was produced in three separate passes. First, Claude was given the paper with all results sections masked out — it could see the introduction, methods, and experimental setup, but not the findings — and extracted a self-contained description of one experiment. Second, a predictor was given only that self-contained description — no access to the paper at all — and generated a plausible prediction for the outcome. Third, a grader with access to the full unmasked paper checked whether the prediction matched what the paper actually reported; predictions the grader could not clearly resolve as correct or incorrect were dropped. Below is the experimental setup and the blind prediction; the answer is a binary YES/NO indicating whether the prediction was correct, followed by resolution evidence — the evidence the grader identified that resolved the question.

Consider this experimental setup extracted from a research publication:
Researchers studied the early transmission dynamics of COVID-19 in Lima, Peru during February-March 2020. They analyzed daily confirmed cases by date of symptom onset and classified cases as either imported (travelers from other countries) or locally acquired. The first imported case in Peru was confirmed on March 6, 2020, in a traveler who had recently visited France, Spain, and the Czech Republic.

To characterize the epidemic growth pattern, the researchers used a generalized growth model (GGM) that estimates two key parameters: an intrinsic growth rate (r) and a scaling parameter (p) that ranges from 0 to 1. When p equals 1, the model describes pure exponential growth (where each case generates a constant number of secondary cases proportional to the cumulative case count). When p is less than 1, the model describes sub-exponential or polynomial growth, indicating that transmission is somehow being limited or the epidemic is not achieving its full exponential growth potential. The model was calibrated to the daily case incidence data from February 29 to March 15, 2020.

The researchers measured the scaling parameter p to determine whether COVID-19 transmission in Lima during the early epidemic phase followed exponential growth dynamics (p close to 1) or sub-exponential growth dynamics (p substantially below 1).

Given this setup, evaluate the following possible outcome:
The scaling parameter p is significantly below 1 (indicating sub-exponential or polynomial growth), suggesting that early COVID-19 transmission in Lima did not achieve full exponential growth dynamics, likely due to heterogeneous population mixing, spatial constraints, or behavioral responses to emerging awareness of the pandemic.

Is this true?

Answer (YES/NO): NO